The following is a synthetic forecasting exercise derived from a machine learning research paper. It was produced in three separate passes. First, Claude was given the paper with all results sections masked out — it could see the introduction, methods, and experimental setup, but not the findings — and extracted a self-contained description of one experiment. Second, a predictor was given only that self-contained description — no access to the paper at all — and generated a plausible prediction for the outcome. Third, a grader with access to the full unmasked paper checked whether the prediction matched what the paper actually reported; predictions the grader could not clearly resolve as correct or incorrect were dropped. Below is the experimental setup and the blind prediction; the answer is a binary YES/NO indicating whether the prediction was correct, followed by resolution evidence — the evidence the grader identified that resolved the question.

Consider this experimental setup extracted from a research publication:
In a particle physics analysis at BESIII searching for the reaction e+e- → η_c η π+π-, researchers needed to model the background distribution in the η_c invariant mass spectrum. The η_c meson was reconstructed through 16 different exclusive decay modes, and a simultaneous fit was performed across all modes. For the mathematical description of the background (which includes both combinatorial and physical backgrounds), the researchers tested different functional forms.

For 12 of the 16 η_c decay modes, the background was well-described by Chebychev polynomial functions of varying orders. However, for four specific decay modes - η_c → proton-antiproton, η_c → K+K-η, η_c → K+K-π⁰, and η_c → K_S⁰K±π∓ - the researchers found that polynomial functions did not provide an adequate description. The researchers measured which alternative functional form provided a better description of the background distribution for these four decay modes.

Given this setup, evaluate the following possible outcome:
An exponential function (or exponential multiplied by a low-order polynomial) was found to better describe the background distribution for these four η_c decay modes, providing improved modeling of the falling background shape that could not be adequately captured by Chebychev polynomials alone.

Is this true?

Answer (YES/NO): YES